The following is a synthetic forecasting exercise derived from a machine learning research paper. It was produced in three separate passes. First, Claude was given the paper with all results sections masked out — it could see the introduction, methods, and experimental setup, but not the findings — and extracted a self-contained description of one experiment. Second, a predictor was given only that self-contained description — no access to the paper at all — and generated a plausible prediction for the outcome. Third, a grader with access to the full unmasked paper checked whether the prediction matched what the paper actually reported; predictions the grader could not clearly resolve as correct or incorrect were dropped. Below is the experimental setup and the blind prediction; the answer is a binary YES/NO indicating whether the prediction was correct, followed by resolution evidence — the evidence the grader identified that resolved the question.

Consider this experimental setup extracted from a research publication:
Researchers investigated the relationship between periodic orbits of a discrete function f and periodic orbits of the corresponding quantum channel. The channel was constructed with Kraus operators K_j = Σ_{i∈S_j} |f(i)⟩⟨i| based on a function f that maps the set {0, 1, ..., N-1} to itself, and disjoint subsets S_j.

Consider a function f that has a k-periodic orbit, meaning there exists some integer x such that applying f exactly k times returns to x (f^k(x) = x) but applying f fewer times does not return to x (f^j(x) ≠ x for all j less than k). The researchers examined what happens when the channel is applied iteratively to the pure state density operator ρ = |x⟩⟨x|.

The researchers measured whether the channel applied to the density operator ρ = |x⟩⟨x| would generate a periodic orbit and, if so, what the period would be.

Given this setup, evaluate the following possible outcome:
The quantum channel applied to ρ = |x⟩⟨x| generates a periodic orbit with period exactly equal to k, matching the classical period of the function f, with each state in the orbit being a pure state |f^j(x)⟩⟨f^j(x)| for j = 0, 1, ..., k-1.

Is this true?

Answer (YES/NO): YES